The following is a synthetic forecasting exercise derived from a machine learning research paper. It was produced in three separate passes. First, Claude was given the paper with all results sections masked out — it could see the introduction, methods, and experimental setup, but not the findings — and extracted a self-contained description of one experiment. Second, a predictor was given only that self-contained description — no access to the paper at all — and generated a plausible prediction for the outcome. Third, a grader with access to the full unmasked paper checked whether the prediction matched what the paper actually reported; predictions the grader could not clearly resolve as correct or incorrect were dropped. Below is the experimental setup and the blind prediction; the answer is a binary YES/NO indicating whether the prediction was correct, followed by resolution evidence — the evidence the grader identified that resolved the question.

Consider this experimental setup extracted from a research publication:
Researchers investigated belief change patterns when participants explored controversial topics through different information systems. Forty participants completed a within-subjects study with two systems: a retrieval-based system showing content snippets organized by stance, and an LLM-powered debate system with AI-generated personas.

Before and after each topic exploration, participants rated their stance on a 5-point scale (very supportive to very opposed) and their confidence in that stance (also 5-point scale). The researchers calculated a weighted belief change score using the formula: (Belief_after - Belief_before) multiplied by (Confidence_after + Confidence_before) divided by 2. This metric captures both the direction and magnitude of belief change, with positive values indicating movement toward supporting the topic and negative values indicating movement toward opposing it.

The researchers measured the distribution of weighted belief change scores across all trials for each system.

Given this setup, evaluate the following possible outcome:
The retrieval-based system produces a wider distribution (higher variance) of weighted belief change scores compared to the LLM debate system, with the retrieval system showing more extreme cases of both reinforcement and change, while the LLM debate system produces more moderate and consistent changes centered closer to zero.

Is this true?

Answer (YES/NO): NO